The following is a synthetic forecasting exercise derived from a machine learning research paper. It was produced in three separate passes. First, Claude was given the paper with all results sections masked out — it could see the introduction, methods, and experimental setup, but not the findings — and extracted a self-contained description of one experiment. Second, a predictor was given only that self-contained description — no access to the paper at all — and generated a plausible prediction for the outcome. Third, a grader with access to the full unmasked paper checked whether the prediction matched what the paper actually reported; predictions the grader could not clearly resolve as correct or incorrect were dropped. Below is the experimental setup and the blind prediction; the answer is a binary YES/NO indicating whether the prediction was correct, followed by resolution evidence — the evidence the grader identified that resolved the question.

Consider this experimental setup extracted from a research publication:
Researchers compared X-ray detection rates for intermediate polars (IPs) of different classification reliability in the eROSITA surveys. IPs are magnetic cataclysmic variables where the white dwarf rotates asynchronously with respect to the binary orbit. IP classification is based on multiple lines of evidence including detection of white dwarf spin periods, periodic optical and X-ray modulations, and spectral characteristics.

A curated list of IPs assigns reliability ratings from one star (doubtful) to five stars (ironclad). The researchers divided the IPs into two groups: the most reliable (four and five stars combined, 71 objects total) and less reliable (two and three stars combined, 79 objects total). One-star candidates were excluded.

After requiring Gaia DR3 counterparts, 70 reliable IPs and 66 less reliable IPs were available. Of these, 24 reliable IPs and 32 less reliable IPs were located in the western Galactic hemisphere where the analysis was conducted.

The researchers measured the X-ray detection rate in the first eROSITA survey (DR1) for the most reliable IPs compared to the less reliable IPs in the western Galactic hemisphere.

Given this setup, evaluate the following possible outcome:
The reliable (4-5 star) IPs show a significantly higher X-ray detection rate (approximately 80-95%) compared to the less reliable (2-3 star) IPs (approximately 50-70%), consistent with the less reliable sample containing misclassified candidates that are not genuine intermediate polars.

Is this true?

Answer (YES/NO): NO